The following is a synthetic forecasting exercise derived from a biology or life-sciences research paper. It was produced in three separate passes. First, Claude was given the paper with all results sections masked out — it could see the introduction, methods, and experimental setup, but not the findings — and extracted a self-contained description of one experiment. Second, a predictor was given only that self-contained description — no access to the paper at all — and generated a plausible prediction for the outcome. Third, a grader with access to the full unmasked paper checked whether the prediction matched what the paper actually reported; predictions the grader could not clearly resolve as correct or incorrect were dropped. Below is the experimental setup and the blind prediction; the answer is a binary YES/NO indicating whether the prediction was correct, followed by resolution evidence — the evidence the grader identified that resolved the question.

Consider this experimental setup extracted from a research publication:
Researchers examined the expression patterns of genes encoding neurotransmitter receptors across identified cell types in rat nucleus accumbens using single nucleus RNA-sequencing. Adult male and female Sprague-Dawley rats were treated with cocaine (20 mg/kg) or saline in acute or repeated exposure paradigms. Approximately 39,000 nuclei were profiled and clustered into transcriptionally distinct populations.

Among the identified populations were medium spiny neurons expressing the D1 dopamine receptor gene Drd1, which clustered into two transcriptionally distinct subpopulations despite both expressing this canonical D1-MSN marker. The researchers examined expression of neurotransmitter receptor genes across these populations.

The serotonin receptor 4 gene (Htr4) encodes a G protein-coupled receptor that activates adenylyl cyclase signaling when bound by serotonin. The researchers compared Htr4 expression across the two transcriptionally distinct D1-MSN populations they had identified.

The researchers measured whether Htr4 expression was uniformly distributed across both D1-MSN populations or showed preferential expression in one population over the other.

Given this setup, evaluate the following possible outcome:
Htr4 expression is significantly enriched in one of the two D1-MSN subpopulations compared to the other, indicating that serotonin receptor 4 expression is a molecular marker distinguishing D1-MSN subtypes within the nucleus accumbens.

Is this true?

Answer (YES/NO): YES